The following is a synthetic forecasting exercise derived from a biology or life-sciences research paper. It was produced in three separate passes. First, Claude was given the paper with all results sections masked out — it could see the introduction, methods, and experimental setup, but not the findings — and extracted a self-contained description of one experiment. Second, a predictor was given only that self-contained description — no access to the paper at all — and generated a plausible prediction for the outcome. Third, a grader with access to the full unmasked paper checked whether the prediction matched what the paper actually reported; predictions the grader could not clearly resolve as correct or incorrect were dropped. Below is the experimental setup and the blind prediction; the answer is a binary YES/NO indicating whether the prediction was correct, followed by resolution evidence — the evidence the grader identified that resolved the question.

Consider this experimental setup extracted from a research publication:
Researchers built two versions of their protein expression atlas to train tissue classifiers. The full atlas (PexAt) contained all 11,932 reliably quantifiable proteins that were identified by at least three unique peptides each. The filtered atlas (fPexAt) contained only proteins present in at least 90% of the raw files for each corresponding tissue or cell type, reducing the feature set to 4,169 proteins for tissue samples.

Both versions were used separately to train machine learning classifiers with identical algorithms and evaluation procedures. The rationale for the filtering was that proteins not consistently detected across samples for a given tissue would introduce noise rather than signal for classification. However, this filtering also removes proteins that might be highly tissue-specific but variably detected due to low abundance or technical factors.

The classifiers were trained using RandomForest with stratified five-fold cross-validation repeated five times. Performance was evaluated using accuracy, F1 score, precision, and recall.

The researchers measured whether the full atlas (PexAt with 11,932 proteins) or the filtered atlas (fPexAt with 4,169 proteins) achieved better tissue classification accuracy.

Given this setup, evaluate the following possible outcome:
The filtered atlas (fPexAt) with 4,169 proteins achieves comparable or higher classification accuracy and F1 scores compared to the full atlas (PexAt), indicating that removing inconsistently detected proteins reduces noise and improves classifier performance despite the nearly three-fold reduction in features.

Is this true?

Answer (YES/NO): YES